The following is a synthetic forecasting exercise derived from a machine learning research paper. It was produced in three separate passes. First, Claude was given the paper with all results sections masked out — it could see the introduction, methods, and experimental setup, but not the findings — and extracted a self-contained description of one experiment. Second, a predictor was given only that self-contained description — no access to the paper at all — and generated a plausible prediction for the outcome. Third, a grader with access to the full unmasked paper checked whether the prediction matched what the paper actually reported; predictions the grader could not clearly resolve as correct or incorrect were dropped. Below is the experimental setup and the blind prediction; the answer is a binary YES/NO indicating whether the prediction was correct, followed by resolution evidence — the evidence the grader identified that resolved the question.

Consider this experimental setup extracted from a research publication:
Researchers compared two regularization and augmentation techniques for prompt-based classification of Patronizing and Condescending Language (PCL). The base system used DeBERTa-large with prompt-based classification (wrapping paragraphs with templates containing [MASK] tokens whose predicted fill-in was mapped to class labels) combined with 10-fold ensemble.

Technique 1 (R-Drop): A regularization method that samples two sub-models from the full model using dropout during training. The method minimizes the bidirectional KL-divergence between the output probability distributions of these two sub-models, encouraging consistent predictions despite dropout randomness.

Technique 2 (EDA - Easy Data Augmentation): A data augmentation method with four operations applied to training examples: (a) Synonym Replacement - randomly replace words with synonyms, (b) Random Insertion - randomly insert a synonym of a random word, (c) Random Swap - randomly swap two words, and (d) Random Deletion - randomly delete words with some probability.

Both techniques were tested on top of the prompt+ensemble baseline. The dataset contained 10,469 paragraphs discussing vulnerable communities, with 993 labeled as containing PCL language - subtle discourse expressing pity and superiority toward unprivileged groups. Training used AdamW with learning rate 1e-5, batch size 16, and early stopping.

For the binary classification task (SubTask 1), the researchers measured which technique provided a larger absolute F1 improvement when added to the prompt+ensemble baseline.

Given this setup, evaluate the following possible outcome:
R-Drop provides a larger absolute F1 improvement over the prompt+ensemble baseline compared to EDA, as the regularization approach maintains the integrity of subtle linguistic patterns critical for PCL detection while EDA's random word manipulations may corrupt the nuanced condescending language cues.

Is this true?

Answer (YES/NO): NO